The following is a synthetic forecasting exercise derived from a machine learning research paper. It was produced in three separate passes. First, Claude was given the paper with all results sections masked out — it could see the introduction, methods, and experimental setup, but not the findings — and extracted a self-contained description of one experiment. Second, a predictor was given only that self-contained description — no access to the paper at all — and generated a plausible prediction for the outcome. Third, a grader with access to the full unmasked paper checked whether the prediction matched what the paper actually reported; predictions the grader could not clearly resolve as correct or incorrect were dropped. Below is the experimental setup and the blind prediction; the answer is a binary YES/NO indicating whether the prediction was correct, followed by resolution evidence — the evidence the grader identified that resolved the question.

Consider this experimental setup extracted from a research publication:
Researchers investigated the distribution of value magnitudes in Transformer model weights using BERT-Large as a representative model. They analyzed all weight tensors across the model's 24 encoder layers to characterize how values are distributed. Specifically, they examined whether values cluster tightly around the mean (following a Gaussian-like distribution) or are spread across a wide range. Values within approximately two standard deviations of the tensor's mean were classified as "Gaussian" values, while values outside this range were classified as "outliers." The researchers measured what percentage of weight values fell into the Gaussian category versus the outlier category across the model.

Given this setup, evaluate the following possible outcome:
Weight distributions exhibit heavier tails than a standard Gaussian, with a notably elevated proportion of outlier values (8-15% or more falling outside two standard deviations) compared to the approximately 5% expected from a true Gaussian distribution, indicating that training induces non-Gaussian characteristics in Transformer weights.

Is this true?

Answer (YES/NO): NO